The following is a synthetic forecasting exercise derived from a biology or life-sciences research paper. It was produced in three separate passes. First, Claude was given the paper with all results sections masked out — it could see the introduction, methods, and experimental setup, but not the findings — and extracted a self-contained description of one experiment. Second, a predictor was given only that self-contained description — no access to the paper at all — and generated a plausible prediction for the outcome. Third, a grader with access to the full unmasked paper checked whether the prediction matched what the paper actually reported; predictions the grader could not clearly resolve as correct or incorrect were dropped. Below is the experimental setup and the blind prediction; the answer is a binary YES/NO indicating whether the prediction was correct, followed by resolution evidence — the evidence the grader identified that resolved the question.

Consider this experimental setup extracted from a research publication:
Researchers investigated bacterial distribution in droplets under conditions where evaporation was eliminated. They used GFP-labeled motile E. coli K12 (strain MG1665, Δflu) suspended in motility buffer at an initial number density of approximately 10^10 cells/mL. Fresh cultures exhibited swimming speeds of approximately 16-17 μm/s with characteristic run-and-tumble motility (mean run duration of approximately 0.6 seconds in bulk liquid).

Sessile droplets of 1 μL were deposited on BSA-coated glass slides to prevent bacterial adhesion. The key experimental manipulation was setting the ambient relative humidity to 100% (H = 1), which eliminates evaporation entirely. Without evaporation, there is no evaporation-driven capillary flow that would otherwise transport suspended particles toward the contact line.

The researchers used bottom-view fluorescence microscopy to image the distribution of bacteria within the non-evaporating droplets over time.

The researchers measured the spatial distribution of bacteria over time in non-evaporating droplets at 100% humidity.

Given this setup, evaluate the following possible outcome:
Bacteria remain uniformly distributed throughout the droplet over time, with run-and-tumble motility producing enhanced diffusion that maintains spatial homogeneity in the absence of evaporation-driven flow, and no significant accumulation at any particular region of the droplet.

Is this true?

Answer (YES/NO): YES